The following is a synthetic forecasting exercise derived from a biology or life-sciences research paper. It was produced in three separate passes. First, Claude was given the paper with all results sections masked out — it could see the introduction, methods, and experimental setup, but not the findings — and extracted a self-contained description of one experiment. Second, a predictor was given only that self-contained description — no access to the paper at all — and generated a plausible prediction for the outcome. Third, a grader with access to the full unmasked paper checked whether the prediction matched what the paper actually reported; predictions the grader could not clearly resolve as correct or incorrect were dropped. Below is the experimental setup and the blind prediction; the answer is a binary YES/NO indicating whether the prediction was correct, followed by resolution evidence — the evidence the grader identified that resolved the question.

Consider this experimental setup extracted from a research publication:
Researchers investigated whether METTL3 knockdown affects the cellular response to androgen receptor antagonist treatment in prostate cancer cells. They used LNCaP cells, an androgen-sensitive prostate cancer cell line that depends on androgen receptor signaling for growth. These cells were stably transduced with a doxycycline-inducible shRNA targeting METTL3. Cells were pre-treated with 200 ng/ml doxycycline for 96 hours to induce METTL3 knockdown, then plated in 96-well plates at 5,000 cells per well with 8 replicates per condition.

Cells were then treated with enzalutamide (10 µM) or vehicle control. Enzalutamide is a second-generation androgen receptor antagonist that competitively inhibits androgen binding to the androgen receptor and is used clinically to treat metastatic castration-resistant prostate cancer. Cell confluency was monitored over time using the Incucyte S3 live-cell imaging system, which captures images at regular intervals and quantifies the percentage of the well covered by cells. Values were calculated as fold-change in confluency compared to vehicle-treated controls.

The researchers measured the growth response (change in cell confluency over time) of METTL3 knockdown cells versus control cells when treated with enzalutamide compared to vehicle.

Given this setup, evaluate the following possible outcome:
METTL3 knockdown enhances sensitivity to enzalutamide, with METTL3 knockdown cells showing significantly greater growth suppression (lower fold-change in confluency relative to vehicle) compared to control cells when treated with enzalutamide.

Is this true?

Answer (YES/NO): NO